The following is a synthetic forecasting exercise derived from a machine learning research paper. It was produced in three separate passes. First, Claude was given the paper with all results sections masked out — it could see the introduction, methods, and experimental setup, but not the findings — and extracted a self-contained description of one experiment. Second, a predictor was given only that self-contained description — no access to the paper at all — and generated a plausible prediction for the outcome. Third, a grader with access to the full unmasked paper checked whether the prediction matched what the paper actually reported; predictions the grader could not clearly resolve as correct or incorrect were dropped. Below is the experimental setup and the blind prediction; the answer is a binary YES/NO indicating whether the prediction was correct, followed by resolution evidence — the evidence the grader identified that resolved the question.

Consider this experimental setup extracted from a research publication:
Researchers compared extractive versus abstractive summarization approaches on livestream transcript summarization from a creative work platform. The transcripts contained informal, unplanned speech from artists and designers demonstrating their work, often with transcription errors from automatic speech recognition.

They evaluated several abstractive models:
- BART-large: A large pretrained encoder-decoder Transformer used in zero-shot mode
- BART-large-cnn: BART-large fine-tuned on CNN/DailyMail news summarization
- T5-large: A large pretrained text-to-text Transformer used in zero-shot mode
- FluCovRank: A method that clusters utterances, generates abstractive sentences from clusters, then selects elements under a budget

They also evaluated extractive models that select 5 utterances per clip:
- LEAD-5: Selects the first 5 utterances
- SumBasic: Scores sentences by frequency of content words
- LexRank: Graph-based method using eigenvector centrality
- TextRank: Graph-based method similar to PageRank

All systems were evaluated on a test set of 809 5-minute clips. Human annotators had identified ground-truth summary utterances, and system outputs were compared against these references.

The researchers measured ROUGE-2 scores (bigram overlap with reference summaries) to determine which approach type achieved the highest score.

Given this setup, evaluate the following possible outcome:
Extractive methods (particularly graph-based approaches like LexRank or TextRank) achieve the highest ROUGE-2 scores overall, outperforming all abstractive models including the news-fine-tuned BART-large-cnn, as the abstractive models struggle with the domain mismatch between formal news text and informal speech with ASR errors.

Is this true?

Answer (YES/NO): NO